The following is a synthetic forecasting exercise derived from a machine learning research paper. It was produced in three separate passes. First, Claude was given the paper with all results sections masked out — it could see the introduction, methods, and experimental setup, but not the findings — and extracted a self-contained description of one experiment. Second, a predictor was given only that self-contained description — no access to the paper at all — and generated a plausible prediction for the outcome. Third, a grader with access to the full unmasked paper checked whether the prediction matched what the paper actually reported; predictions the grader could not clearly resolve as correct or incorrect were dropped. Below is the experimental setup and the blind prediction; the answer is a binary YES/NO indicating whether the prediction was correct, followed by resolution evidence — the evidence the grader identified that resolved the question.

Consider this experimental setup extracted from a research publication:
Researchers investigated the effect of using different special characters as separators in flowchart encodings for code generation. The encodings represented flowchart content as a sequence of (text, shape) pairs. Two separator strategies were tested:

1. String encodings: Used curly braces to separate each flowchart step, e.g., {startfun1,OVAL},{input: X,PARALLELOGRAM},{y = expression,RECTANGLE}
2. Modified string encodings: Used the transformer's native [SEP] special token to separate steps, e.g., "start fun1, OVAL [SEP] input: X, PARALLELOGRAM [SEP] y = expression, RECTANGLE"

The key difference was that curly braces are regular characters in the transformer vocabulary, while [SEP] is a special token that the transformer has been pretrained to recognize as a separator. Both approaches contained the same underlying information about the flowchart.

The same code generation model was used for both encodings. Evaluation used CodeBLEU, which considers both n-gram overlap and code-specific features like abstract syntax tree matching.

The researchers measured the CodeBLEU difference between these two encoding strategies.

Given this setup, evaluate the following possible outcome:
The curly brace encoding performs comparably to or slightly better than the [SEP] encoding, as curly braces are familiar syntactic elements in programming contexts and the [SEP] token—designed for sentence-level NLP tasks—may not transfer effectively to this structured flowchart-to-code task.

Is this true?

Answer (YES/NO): NO